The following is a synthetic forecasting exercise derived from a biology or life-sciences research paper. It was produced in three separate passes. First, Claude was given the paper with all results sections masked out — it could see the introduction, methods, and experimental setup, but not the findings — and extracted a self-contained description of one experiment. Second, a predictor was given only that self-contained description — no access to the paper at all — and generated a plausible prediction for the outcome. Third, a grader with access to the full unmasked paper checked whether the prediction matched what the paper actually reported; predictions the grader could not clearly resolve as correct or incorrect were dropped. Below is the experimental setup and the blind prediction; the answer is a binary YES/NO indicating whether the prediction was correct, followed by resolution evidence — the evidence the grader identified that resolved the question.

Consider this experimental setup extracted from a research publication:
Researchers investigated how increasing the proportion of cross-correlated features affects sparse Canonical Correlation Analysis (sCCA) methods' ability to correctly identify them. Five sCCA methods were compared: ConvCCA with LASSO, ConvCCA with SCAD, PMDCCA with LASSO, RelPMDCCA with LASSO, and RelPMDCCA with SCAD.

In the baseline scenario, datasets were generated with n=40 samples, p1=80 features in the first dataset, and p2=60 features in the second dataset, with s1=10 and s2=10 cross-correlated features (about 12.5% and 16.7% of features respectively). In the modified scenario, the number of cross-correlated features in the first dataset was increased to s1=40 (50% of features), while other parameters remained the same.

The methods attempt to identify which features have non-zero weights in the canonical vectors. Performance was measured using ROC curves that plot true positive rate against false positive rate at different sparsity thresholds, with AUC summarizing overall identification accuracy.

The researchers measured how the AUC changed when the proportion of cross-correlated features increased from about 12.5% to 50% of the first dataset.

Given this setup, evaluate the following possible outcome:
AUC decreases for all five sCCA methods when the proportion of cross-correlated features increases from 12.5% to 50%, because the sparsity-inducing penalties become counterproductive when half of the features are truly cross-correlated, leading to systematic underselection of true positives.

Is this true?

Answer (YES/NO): YES